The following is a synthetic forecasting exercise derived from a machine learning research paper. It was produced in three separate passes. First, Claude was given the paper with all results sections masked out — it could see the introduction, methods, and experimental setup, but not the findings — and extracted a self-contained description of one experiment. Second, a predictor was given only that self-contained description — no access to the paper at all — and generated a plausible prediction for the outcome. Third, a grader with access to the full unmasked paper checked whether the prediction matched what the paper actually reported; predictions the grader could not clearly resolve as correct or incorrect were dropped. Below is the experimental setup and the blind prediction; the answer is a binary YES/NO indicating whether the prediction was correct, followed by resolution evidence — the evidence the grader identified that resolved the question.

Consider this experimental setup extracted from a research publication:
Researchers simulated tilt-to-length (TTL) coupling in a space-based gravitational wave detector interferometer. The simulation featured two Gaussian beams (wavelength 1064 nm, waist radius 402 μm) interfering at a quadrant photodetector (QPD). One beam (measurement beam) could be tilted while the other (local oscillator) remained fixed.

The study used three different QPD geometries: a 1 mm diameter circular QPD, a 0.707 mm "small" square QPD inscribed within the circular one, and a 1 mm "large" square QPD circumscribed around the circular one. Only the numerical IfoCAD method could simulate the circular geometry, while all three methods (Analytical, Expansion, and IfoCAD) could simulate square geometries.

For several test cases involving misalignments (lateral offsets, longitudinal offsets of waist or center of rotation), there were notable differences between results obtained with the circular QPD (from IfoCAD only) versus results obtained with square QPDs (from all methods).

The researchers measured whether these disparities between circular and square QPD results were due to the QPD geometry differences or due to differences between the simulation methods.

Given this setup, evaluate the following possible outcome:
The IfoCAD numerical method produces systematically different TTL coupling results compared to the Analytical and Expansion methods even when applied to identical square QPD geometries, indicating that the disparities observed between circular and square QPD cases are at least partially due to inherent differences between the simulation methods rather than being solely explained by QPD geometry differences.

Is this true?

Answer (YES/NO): NO